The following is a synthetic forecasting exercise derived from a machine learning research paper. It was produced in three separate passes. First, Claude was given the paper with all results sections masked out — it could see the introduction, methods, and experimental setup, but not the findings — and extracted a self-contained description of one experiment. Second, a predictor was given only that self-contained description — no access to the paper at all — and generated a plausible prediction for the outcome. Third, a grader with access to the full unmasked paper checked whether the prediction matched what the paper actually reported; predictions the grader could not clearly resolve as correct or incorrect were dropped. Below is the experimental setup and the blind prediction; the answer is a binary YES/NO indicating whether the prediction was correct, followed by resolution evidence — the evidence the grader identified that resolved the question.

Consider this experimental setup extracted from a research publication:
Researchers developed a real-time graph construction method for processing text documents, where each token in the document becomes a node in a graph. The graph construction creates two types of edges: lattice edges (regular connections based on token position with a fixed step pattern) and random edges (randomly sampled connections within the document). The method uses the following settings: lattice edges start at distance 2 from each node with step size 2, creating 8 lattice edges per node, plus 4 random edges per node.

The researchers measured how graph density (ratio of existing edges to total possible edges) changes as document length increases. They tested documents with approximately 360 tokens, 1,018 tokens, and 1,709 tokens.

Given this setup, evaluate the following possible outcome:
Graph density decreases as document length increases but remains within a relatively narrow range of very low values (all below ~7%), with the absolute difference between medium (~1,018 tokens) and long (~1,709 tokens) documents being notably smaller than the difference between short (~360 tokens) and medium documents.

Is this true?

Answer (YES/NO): YES